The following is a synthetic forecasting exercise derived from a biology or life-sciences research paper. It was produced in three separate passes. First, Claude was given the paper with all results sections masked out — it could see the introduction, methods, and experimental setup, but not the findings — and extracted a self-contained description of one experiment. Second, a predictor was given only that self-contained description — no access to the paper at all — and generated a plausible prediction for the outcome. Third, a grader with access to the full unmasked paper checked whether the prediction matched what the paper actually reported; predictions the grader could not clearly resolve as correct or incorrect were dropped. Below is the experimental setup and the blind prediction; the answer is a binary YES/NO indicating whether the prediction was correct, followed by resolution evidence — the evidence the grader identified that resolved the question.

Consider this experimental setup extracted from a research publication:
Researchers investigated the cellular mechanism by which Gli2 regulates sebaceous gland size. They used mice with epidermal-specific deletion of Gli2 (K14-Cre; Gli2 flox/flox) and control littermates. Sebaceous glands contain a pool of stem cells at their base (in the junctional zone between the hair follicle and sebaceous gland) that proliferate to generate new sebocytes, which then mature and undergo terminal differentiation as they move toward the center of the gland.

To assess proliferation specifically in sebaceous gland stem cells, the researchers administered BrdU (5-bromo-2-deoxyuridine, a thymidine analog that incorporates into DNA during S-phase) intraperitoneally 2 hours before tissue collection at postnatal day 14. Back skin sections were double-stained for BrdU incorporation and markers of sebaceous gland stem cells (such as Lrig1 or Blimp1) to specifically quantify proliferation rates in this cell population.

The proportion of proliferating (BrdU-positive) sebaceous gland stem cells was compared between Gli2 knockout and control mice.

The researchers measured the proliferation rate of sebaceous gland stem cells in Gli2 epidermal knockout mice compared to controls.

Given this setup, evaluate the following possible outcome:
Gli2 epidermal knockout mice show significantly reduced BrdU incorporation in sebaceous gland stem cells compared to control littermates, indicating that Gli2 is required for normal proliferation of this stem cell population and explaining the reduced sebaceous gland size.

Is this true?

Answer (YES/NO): NO